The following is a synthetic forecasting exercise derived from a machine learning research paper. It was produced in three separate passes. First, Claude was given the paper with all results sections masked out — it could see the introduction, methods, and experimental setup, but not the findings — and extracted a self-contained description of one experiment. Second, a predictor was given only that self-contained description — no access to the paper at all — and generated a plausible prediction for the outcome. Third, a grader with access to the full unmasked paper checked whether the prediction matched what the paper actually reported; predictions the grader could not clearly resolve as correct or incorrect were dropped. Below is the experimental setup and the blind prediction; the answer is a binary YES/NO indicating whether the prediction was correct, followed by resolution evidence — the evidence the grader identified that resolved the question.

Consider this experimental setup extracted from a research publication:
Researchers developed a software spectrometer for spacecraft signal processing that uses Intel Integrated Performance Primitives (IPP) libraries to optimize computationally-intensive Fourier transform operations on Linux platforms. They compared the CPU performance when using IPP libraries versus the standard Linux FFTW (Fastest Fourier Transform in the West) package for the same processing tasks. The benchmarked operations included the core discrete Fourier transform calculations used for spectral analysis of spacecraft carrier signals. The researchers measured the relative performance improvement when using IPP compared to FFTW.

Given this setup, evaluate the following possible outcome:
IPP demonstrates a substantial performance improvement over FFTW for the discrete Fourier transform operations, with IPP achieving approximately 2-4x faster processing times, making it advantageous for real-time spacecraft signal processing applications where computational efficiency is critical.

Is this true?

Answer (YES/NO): NO